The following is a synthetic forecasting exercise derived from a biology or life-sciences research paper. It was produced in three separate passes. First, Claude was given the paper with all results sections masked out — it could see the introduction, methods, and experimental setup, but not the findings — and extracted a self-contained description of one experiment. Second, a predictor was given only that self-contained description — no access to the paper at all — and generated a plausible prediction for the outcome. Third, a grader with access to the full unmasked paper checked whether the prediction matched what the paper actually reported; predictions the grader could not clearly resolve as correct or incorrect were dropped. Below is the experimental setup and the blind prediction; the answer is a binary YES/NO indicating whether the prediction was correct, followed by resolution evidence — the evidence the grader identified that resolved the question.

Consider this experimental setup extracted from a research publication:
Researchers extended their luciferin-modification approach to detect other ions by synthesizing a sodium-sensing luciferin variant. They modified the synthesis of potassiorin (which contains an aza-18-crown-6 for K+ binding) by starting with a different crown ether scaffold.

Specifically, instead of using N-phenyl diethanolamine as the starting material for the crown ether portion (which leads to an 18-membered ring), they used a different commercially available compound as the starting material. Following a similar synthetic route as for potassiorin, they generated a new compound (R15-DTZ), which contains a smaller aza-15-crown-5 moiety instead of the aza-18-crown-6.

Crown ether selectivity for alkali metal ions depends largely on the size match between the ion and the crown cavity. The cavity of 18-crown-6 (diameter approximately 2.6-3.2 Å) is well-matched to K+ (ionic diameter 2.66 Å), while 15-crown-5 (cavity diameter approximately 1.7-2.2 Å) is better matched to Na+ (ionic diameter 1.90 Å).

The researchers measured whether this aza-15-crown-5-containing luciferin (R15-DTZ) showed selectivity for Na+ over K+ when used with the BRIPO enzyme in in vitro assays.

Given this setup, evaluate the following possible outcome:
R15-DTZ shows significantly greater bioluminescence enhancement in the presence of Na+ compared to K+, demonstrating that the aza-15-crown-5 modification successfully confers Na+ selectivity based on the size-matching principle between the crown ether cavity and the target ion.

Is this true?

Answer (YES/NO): NO